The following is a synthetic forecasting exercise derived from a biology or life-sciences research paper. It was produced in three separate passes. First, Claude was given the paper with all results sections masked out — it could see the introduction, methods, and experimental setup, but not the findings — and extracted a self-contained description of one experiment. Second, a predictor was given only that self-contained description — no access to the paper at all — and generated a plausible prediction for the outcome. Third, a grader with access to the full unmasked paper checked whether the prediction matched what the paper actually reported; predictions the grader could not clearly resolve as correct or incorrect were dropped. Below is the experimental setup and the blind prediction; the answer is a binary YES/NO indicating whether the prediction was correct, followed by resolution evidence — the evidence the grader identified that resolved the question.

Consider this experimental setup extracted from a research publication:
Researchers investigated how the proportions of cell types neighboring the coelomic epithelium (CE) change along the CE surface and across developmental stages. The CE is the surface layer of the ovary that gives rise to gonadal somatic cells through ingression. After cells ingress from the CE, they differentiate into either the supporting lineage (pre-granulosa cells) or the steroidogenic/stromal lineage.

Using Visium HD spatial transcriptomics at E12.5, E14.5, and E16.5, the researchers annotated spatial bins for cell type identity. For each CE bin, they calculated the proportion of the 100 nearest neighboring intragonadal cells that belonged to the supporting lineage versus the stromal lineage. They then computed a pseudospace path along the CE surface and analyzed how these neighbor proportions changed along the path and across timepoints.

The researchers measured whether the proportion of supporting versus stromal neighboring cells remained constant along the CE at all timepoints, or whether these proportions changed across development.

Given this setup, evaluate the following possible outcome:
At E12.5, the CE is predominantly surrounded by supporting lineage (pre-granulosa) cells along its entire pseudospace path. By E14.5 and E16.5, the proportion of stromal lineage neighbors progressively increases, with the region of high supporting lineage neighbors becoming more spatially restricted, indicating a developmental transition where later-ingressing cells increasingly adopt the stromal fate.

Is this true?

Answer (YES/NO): NO